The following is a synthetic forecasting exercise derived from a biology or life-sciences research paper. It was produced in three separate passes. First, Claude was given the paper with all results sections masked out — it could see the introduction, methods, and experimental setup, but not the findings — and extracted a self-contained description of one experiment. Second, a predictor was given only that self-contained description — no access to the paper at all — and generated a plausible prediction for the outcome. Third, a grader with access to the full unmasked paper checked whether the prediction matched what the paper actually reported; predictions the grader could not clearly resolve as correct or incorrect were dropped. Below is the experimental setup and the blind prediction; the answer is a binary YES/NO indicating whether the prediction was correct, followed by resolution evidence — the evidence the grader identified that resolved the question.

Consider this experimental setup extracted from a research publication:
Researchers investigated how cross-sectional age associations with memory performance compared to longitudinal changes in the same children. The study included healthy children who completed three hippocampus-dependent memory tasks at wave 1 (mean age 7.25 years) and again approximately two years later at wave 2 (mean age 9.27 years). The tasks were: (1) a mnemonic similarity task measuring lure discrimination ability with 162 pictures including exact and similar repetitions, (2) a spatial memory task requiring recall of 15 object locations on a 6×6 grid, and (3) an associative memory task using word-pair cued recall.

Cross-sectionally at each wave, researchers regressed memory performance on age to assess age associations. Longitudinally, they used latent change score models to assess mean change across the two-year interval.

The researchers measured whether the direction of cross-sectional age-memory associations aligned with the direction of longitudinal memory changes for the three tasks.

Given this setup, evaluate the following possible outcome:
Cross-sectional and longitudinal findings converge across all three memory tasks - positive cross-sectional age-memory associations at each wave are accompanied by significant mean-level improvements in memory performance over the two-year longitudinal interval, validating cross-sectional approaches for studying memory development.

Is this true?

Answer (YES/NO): NO